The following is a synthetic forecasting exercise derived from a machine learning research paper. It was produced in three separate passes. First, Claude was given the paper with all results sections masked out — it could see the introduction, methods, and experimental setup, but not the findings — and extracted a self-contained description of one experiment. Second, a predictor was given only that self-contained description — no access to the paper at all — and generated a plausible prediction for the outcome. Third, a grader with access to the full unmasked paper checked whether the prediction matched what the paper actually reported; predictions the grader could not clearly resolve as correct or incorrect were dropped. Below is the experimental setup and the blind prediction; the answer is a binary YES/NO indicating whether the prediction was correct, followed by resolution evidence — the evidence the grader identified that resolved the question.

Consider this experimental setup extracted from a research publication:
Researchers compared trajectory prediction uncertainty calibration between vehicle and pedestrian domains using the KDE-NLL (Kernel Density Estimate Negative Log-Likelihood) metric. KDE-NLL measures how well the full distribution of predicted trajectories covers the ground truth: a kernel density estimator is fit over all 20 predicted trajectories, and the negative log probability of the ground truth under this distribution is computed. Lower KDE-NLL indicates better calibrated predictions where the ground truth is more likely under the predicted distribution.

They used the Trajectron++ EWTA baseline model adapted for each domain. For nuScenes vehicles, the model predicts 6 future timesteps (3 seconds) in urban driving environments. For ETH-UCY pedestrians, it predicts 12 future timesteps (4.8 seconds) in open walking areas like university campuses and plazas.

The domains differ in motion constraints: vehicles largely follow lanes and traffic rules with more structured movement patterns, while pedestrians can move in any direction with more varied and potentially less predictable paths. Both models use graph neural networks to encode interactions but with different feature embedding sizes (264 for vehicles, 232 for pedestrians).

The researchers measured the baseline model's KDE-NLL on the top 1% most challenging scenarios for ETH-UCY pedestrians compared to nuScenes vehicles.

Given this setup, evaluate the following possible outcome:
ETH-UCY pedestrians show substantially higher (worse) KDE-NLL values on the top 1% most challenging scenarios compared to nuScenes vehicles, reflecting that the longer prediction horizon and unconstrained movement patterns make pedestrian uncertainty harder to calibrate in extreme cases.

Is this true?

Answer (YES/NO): NO